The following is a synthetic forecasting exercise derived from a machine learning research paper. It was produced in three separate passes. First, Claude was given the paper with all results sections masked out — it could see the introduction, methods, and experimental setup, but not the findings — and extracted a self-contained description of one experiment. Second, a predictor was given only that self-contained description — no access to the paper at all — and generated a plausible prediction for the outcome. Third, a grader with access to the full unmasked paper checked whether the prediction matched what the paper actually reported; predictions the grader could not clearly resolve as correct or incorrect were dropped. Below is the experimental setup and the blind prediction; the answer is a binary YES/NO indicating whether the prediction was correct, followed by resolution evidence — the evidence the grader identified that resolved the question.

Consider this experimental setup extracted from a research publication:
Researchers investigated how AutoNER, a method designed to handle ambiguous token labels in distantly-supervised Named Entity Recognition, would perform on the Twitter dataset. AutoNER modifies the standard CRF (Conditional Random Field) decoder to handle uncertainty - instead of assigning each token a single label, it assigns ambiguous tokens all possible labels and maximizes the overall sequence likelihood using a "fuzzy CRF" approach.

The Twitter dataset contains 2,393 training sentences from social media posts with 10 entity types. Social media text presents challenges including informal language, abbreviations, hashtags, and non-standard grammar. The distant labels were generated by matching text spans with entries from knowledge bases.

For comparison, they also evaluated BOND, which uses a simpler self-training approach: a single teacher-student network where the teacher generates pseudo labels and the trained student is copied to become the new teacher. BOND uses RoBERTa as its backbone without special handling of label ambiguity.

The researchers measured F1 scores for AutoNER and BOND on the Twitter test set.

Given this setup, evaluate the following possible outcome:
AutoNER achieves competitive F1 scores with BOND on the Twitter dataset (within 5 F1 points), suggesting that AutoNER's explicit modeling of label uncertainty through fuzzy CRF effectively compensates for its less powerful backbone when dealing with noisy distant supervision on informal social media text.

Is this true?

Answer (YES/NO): NO